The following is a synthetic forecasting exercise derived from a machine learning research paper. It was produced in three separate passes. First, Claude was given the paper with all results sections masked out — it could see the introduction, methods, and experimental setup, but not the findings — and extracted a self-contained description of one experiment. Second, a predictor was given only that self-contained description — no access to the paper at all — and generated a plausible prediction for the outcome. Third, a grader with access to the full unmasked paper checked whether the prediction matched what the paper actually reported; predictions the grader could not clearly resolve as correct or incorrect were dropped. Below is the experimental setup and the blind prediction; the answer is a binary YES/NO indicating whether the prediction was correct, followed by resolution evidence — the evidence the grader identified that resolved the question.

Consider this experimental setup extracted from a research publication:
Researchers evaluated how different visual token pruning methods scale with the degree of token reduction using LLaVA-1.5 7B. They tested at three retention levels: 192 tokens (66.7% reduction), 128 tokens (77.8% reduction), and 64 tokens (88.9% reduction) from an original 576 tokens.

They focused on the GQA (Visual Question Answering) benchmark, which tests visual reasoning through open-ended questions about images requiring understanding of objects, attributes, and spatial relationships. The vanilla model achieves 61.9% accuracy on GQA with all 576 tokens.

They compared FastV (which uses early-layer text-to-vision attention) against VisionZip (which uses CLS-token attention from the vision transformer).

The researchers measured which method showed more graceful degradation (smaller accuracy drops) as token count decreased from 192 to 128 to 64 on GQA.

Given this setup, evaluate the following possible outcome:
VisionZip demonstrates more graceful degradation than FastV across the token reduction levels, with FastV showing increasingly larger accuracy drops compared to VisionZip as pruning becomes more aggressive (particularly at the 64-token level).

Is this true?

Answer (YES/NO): YES